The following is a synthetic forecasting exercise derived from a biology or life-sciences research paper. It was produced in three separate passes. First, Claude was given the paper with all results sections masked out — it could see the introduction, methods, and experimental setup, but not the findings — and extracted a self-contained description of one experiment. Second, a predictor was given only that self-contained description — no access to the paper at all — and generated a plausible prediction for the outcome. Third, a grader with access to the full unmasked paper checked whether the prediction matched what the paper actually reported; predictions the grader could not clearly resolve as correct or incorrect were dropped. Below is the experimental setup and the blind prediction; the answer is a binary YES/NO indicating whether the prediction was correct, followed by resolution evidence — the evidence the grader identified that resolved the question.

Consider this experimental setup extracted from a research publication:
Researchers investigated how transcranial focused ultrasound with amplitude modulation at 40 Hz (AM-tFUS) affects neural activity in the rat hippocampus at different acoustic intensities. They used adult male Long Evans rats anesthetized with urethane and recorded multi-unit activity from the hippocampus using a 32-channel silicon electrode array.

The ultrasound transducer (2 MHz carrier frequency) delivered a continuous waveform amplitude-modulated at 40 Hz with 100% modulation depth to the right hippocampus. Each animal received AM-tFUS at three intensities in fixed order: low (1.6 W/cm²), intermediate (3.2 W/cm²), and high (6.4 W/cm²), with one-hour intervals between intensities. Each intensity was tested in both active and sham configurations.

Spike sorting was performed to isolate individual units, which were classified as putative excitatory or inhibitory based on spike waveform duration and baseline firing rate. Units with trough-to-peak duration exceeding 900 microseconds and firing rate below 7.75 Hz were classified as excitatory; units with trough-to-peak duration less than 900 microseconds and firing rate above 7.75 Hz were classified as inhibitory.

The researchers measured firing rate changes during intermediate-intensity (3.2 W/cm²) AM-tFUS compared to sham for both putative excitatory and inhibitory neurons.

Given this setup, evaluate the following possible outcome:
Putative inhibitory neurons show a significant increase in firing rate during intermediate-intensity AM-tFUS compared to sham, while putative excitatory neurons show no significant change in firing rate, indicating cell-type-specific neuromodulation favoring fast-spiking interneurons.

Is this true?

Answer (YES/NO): NO